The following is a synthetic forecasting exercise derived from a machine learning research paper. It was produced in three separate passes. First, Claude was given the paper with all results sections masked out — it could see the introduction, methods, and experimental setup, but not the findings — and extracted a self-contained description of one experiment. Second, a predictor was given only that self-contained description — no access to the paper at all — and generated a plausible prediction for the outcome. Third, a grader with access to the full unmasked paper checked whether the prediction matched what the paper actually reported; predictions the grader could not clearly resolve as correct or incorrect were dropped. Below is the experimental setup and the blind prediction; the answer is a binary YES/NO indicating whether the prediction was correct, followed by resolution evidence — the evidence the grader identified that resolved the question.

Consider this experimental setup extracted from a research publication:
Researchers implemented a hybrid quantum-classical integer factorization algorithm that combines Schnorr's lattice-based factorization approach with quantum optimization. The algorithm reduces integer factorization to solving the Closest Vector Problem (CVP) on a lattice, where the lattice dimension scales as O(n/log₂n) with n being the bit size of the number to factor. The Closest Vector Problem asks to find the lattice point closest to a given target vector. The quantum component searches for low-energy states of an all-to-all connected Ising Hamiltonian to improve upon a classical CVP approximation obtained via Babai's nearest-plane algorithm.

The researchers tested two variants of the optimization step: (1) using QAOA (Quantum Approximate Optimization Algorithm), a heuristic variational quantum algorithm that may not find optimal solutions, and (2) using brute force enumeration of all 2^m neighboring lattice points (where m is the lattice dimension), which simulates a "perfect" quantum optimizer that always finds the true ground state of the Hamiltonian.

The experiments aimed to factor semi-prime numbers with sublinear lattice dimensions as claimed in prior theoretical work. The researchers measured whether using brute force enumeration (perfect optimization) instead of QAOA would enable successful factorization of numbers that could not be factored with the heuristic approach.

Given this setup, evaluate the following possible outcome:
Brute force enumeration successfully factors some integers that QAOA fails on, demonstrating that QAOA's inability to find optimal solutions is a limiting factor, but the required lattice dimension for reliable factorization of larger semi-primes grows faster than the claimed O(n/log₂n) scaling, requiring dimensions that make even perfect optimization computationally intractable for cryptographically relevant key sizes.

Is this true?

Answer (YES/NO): NO